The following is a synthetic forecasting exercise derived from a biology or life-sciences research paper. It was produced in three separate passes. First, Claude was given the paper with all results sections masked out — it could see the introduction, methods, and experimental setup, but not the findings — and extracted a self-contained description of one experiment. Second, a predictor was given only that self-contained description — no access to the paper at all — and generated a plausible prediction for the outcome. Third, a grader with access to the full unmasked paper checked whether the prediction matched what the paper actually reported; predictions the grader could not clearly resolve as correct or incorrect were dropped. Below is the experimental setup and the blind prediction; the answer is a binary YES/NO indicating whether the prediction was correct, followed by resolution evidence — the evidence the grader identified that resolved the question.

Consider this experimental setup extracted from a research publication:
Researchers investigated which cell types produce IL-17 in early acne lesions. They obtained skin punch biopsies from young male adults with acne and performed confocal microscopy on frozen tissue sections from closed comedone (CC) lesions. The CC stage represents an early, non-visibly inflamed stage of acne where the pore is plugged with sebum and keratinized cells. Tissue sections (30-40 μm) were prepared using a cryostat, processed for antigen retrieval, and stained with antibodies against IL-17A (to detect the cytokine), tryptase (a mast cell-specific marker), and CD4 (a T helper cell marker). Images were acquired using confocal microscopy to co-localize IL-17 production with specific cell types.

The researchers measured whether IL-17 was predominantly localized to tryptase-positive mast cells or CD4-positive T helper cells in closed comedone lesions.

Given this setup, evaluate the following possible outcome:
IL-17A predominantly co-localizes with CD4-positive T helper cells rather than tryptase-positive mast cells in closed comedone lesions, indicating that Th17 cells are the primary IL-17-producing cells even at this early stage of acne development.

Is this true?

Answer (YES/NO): NO